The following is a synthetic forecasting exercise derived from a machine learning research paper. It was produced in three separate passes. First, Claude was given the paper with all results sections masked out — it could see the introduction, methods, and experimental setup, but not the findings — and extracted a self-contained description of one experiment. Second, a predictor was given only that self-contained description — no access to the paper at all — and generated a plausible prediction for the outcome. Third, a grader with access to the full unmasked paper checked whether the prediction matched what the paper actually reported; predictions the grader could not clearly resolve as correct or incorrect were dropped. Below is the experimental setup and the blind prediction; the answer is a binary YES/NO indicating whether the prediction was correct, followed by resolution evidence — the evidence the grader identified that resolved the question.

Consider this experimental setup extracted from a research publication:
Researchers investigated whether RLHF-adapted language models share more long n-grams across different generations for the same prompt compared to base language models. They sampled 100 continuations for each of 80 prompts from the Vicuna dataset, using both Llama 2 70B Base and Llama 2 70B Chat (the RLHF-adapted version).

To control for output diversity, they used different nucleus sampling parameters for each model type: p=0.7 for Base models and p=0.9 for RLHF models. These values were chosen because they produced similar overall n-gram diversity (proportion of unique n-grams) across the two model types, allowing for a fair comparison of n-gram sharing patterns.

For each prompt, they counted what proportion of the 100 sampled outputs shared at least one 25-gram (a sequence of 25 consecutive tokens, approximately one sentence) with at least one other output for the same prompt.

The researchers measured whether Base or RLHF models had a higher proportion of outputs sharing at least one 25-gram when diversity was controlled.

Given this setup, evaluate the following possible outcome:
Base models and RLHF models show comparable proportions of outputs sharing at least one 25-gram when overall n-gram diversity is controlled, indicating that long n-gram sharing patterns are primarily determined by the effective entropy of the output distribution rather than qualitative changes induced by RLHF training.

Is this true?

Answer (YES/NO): NO